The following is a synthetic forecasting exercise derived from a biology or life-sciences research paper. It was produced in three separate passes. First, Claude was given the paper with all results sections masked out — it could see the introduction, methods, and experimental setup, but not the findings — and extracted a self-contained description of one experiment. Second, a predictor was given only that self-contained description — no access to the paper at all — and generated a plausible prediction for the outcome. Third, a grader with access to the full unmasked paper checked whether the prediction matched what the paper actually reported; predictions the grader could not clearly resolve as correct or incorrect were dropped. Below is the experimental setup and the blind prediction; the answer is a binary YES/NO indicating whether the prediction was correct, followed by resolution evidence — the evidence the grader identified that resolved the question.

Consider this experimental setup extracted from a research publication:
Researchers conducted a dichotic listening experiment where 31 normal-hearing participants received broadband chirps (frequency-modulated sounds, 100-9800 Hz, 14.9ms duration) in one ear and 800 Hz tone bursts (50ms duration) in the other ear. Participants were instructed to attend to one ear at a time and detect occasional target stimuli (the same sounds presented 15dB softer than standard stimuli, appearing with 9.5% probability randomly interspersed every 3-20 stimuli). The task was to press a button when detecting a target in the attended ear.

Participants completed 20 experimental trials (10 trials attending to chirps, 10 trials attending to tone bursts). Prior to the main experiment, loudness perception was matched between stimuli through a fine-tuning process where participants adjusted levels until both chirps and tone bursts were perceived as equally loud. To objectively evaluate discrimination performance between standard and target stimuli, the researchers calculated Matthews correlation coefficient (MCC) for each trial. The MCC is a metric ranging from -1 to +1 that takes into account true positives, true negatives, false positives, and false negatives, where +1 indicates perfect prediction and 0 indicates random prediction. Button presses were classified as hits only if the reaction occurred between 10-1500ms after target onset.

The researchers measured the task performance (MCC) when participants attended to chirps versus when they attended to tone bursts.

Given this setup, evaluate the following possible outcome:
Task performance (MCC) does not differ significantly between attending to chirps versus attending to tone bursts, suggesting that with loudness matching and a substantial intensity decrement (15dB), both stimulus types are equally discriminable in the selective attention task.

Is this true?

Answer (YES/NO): YES